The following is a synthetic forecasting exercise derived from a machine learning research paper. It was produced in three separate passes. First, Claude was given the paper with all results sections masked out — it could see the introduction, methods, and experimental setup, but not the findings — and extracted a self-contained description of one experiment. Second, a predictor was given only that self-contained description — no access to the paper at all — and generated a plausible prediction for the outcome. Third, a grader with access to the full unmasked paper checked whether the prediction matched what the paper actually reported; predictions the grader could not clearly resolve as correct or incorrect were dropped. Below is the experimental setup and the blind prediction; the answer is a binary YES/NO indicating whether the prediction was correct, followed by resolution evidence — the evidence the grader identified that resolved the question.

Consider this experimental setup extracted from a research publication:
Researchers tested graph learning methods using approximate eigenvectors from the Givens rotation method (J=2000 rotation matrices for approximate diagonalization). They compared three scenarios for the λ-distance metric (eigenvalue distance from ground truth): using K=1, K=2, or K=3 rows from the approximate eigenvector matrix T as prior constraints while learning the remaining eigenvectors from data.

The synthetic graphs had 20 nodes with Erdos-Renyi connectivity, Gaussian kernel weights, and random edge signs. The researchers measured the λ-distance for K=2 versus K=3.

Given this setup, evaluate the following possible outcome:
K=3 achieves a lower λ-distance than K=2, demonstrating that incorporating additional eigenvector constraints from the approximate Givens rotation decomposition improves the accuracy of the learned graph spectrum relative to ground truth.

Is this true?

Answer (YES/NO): NO